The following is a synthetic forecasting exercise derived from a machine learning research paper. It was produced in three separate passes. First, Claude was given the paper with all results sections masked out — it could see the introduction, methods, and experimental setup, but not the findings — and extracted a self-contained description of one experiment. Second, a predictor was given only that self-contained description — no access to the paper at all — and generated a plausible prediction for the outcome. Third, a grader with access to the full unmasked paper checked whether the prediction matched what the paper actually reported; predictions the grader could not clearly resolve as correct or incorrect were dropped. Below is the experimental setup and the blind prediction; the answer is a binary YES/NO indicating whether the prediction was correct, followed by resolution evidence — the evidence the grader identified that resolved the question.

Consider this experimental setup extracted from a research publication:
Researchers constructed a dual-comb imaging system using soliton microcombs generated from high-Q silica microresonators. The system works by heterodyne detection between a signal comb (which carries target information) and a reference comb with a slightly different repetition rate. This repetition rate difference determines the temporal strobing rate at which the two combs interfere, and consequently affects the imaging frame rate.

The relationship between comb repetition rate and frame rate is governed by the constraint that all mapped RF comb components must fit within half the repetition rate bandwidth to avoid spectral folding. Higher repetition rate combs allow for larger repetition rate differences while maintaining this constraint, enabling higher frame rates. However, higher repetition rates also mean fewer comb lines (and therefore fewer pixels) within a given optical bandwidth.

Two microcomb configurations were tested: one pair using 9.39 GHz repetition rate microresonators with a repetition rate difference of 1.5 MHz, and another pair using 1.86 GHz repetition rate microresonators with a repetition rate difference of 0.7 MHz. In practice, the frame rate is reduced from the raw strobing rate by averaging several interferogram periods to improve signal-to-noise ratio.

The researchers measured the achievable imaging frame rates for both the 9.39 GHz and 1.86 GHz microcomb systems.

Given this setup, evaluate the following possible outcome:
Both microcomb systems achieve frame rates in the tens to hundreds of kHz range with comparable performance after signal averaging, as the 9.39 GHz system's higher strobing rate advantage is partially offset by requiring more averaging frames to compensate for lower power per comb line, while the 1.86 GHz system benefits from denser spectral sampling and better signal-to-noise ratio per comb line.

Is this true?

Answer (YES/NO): YES